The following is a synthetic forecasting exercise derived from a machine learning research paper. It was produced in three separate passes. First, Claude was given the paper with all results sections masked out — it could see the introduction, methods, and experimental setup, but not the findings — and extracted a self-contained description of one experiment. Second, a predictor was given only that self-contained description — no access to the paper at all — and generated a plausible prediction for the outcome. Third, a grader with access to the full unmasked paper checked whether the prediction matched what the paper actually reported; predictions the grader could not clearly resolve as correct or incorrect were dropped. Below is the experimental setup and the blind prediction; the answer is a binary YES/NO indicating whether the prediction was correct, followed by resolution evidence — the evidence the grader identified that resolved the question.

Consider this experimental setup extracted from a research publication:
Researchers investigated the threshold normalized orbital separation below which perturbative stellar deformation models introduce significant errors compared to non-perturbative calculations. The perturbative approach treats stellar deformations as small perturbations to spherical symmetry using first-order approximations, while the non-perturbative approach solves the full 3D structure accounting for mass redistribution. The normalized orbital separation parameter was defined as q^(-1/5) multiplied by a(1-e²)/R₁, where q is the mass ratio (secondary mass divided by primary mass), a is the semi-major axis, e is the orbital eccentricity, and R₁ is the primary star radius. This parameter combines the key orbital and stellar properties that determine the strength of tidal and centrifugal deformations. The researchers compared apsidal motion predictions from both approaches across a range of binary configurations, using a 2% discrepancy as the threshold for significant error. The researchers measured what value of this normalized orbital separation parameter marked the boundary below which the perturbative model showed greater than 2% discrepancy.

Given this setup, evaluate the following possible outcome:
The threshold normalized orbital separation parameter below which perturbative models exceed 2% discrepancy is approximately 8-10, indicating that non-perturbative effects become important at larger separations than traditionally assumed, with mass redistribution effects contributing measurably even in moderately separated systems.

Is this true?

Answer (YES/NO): NO